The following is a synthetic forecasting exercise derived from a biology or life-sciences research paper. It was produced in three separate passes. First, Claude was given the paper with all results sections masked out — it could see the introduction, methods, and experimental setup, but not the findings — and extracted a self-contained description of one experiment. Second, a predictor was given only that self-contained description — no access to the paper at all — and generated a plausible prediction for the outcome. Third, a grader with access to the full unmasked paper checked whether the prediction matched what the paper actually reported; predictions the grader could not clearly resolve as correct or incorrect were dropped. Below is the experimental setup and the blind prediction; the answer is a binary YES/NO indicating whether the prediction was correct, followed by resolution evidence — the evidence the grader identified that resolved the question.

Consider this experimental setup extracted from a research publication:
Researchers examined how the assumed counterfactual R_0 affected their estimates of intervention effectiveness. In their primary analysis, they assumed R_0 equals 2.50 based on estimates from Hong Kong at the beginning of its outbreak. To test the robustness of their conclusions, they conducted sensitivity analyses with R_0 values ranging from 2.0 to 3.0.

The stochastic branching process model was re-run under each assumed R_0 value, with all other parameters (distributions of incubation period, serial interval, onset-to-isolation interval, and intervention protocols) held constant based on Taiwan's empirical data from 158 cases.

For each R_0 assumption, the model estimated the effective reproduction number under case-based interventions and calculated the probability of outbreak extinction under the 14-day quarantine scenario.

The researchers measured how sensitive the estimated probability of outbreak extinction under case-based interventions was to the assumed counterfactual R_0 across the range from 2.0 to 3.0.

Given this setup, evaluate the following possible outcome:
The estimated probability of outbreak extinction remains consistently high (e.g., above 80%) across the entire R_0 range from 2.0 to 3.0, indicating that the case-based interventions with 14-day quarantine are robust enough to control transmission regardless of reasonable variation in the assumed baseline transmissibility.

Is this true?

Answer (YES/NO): NO